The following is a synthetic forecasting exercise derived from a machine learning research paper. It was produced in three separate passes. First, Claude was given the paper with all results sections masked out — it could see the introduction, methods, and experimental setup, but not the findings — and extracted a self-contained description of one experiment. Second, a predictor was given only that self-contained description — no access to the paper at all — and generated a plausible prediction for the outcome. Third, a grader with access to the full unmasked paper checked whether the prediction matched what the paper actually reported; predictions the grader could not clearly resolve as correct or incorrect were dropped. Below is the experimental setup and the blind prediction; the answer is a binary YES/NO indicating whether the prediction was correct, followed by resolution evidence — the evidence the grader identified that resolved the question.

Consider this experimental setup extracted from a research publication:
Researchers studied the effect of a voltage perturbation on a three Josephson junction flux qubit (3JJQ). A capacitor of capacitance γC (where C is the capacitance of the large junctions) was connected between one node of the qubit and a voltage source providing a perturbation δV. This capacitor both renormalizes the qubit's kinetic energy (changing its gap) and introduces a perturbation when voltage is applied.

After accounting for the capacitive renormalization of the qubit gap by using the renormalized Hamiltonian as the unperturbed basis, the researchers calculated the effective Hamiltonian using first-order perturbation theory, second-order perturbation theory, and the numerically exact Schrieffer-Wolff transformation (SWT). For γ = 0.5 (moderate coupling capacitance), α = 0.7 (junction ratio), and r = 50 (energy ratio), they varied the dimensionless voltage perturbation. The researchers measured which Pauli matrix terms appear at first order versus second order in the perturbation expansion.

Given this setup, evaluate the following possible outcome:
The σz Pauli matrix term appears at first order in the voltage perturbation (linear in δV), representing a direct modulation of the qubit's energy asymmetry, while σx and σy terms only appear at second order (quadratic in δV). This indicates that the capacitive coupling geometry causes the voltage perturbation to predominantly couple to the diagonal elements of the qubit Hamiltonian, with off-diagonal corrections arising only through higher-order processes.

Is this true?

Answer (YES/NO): NO